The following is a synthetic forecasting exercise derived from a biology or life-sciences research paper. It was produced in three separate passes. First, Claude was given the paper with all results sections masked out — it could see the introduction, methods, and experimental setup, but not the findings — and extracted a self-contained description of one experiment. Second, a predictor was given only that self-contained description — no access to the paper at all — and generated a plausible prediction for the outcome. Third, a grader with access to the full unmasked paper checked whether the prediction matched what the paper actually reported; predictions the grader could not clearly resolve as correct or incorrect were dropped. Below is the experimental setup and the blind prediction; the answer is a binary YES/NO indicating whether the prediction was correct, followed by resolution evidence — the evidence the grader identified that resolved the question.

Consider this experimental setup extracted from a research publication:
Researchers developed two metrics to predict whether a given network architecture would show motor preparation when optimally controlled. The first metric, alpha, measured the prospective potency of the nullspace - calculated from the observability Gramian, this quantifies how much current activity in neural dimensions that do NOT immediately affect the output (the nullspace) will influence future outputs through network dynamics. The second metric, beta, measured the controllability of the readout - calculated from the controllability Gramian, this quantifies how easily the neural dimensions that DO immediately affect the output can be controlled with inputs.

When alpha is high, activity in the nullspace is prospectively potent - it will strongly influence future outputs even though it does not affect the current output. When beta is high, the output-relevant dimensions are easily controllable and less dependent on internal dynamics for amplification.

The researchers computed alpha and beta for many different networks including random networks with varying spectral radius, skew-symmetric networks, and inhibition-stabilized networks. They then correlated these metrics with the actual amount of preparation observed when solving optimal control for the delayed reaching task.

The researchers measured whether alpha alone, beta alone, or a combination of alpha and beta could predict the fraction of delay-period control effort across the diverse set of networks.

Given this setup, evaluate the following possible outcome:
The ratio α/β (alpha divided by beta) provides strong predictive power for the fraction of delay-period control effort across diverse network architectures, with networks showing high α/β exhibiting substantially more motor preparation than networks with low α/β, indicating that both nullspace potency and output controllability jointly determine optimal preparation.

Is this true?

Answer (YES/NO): NO